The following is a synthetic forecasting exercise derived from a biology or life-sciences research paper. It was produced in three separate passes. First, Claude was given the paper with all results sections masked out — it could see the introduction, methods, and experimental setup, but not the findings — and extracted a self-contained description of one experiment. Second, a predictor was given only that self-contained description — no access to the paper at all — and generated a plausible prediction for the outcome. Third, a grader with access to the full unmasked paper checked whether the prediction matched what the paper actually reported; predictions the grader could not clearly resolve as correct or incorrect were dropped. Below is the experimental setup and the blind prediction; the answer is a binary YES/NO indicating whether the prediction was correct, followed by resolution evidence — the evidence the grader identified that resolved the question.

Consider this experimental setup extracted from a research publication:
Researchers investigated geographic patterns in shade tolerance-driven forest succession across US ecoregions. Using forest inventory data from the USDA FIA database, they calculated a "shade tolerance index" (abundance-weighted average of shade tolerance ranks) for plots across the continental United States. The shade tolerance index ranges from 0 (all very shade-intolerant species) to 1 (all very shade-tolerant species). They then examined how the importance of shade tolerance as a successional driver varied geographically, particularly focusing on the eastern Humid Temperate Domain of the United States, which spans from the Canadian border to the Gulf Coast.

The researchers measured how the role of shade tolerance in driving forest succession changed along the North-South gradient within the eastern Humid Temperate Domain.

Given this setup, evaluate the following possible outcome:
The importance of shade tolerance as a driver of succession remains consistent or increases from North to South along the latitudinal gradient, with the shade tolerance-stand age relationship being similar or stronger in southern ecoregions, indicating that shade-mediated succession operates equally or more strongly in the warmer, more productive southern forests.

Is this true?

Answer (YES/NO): NO